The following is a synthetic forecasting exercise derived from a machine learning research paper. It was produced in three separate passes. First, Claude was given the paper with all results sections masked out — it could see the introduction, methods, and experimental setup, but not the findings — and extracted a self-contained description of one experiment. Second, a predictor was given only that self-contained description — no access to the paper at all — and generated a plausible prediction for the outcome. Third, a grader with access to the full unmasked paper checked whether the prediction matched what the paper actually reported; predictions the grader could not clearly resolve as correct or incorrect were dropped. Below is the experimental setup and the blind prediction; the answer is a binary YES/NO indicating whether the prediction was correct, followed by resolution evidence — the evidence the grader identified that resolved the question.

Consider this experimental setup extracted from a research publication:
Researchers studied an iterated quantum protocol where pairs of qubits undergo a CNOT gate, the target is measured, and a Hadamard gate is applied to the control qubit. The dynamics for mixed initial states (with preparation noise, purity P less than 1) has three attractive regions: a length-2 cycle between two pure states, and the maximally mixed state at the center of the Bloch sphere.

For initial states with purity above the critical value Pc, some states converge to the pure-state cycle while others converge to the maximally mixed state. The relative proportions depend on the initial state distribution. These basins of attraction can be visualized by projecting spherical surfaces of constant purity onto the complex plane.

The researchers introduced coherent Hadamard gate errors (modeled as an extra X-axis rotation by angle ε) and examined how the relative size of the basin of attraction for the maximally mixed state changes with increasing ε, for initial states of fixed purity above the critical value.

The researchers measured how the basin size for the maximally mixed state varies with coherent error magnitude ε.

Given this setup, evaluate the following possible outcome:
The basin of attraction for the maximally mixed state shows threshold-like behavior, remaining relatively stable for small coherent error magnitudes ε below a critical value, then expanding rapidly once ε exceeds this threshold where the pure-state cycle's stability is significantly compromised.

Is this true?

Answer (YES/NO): NO